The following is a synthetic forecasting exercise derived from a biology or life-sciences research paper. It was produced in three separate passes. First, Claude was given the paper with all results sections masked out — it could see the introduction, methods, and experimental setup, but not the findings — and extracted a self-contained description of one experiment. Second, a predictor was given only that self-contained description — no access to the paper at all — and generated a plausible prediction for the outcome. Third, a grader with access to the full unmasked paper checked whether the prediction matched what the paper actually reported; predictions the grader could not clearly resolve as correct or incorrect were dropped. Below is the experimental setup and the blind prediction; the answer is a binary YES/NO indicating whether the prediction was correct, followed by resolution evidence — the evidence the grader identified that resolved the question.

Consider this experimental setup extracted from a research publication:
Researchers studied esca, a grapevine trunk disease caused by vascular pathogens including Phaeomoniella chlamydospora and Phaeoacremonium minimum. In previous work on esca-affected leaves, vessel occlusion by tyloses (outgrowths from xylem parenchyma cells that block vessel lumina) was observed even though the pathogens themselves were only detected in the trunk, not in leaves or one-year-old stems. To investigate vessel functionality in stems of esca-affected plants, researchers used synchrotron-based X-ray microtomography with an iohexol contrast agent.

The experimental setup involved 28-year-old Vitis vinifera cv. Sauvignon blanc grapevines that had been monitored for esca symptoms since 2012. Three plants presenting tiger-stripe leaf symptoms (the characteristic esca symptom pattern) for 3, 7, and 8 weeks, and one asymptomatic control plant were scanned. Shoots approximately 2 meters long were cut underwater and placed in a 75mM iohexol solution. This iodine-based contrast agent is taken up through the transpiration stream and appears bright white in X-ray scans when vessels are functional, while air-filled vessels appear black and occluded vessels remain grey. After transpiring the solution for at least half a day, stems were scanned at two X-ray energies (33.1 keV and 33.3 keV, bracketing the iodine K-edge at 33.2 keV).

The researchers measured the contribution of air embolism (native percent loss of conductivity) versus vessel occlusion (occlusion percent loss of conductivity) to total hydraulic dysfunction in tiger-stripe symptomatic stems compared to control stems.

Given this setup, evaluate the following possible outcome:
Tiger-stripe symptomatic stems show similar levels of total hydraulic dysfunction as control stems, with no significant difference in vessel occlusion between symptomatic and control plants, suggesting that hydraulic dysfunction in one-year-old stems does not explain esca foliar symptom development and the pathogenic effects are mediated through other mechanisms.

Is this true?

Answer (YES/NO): YES